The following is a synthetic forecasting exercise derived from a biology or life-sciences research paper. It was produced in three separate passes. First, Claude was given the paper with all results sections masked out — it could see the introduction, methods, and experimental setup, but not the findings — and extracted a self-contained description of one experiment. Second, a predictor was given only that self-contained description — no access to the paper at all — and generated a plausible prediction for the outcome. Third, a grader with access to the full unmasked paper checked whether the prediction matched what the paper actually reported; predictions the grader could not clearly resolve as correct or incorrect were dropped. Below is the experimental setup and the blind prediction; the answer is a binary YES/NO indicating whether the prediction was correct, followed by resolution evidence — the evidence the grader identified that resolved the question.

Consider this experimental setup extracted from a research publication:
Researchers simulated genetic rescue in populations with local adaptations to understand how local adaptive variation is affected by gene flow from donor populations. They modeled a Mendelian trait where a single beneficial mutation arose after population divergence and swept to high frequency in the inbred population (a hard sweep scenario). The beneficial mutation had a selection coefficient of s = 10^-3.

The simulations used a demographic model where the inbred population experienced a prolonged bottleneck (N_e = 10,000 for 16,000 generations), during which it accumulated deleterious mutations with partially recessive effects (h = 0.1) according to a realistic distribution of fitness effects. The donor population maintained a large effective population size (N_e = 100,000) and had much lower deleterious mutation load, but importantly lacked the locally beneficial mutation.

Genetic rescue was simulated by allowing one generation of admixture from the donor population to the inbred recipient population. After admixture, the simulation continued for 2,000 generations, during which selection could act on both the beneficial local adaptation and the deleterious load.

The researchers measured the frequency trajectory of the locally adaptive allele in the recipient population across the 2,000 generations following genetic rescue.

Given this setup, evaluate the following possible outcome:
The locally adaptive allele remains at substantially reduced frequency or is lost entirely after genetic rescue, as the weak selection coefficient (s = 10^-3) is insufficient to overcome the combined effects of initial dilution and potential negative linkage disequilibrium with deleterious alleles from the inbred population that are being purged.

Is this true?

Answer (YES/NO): NO